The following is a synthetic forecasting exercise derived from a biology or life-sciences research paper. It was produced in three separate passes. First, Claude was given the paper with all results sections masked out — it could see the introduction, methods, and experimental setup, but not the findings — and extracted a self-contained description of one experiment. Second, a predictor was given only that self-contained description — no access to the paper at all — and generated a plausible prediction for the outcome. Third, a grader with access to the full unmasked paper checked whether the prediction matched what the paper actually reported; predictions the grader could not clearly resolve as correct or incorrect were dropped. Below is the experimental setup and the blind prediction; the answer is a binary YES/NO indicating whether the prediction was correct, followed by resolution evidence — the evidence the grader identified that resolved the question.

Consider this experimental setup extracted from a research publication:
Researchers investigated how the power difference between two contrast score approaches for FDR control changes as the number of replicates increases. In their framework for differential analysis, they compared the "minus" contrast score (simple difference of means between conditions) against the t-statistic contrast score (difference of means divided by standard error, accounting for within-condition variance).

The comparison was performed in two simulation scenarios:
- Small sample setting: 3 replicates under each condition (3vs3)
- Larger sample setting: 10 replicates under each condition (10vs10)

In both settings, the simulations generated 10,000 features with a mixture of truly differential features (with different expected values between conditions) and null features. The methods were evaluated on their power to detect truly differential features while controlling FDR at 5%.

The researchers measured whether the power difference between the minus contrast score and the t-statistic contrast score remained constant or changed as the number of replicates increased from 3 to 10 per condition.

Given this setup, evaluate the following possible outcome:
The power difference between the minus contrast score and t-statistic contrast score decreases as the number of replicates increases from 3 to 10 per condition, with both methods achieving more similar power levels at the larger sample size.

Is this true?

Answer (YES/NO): YES